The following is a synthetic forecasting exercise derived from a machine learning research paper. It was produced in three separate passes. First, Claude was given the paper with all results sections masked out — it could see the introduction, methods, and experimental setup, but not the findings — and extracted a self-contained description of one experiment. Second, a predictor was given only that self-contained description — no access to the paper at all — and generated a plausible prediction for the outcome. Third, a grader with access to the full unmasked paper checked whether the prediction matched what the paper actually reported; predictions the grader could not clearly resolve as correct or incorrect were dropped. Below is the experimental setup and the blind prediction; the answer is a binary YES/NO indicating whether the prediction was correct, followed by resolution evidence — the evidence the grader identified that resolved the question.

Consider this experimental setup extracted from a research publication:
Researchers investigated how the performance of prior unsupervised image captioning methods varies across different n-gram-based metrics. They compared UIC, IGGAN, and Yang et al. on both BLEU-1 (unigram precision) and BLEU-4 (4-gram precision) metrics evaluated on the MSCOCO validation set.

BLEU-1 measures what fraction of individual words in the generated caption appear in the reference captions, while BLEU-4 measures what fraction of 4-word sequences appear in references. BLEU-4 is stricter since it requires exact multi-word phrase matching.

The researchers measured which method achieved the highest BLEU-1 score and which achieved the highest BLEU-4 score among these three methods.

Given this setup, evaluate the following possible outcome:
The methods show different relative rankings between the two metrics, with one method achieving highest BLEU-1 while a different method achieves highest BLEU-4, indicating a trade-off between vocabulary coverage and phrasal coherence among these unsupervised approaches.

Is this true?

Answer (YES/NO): YES